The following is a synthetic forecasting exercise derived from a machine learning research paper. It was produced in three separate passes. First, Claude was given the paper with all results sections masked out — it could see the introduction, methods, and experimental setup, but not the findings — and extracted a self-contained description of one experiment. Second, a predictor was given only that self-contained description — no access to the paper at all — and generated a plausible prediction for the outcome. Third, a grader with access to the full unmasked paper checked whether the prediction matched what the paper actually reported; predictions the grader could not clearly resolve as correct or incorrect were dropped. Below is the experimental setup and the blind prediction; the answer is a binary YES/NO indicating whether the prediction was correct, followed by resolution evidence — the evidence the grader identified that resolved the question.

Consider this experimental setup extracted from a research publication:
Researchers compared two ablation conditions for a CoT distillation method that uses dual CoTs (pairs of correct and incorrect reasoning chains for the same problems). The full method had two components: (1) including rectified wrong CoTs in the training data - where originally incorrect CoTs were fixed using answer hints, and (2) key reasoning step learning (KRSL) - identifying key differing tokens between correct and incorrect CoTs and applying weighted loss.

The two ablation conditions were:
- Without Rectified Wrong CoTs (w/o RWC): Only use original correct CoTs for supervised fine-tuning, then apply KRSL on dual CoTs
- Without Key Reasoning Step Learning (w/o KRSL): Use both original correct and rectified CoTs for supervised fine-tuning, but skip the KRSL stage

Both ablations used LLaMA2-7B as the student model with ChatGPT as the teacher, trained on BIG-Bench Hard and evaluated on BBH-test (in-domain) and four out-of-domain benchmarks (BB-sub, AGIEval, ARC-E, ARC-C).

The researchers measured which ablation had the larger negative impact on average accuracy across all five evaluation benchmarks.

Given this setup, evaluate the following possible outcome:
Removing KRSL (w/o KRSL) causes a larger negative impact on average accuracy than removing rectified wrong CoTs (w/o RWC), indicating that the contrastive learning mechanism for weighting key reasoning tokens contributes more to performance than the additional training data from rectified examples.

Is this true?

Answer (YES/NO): NO